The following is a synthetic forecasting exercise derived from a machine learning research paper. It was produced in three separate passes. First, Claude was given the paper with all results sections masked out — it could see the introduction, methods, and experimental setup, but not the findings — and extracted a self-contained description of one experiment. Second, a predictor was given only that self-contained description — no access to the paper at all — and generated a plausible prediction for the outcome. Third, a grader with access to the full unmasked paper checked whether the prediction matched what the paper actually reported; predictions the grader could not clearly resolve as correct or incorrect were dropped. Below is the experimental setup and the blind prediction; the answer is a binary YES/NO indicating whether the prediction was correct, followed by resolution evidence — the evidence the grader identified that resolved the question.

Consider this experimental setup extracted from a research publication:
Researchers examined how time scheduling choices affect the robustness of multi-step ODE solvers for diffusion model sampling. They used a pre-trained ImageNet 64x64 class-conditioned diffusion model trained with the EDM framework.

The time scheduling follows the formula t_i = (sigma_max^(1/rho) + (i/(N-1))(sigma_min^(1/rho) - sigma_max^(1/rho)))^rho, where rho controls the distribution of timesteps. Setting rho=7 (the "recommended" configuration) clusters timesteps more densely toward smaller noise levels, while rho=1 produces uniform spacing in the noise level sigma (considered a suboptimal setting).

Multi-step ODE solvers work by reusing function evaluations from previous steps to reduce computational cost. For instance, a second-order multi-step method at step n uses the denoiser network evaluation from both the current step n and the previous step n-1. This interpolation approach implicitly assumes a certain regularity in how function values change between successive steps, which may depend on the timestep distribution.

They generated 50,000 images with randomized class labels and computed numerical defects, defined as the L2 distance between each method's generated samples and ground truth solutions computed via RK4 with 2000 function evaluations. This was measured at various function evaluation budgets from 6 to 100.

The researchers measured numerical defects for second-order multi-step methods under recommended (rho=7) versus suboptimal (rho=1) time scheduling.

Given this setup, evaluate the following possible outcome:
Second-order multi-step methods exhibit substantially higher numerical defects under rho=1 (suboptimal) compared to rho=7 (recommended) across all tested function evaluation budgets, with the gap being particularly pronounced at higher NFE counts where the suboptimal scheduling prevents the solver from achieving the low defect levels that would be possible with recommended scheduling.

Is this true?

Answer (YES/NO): YES